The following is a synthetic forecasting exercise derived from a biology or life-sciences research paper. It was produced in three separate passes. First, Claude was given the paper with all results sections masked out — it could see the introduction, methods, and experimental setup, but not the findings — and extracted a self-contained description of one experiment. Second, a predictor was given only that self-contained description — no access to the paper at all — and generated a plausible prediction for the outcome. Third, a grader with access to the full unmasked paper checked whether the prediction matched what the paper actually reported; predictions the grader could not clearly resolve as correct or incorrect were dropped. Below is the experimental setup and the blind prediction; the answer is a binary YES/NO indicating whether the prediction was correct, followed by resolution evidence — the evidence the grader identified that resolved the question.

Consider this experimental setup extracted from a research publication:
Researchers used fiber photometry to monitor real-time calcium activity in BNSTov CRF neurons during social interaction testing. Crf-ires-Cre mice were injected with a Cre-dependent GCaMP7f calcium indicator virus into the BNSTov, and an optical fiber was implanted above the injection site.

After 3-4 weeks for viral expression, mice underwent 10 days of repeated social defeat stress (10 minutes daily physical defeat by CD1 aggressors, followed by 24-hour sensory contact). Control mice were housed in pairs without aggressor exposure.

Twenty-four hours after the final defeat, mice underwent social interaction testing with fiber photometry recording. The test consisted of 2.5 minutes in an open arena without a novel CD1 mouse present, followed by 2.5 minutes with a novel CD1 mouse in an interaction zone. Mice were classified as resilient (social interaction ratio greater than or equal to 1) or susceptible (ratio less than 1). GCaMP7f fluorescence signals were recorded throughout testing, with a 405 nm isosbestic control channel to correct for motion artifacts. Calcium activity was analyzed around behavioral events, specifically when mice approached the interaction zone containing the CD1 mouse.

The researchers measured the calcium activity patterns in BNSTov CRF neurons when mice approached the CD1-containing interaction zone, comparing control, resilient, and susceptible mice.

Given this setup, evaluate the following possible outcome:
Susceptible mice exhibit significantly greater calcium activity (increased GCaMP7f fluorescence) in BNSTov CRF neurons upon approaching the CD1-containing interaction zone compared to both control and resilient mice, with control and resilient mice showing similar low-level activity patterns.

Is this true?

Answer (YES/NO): NO